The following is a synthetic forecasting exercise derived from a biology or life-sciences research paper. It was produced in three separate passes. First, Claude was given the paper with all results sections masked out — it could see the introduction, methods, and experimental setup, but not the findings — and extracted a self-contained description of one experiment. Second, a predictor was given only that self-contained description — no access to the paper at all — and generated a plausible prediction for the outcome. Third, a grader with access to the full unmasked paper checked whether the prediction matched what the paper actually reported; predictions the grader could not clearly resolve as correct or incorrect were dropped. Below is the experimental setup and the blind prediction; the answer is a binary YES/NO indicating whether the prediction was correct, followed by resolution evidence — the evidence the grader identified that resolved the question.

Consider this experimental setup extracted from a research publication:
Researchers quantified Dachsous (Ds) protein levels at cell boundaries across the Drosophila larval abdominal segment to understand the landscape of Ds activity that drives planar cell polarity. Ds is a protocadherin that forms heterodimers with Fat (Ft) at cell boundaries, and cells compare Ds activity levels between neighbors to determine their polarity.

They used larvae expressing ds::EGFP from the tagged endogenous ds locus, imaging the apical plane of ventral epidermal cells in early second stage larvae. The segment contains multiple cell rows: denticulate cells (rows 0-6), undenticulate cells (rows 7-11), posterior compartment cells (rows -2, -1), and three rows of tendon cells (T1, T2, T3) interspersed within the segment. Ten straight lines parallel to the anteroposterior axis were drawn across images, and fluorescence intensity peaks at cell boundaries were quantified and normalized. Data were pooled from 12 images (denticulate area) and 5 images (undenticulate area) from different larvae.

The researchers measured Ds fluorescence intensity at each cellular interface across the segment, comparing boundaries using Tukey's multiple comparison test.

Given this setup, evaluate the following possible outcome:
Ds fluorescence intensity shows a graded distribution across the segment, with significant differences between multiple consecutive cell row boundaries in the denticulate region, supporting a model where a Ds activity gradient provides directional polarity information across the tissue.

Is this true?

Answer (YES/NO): NO